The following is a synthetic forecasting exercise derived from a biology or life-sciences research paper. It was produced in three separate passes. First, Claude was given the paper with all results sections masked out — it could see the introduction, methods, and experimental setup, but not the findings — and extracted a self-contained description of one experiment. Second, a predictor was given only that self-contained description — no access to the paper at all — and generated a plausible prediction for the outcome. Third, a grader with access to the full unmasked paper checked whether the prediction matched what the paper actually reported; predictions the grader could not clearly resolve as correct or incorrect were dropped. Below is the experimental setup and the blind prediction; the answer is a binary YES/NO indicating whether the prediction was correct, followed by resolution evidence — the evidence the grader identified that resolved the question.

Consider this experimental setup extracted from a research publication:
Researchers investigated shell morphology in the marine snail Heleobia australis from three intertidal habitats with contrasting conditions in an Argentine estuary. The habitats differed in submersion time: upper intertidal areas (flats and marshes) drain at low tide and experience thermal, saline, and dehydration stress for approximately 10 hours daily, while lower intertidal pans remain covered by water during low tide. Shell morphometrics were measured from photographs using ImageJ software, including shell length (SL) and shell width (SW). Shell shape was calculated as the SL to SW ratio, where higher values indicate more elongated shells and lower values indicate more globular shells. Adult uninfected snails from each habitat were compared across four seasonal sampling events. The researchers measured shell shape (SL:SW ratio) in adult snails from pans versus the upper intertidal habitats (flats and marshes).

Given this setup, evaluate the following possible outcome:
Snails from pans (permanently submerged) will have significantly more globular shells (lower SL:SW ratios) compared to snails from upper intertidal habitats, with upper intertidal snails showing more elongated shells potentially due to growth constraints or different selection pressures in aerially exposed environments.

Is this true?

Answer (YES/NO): NO